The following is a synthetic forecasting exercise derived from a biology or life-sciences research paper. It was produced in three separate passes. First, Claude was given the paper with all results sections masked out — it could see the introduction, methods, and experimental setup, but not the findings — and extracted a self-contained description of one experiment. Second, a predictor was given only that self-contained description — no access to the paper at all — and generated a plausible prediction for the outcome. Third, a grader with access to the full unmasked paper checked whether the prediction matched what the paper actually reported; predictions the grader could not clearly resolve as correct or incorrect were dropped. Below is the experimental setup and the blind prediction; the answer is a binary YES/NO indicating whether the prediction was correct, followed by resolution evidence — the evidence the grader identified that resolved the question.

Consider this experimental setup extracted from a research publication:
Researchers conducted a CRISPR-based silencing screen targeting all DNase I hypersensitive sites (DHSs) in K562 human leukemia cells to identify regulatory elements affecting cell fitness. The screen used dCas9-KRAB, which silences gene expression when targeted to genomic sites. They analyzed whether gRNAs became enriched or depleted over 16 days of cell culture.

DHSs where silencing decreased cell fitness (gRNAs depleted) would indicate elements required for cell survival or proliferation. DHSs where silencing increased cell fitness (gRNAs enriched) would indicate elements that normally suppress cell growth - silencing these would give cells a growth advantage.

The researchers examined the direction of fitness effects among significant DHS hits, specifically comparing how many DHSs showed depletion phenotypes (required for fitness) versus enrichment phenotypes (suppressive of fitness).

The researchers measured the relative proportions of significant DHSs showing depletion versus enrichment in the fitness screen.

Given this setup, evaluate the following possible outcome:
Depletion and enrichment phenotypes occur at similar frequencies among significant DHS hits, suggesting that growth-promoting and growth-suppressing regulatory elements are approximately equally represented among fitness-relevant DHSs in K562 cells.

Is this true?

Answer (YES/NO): NO